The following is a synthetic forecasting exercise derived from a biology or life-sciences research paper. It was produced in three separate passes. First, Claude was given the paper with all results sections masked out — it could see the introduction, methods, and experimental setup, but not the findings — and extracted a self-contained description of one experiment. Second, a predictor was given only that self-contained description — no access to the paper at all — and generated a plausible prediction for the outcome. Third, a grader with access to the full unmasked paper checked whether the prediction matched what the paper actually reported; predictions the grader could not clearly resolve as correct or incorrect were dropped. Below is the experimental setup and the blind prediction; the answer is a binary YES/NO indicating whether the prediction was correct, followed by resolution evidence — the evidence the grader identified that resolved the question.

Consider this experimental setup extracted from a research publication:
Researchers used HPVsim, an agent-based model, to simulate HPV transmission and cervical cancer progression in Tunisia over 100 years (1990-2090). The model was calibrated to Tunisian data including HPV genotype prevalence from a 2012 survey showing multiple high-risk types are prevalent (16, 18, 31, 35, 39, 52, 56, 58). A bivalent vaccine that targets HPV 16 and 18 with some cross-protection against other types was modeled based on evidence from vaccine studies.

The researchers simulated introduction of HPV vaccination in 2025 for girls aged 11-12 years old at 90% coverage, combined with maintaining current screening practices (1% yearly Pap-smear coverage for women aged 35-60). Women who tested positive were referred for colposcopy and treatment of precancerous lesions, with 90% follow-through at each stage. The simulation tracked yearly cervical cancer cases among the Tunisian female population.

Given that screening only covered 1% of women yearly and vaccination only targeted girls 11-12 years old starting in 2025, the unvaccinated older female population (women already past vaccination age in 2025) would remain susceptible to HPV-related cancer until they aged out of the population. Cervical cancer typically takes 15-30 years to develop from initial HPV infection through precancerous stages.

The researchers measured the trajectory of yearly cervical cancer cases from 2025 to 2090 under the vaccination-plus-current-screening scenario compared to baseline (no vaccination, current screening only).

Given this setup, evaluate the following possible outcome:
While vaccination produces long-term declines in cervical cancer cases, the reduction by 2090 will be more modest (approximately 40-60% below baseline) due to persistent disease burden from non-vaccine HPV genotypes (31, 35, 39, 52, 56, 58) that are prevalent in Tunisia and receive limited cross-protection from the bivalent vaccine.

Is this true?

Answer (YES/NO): NO